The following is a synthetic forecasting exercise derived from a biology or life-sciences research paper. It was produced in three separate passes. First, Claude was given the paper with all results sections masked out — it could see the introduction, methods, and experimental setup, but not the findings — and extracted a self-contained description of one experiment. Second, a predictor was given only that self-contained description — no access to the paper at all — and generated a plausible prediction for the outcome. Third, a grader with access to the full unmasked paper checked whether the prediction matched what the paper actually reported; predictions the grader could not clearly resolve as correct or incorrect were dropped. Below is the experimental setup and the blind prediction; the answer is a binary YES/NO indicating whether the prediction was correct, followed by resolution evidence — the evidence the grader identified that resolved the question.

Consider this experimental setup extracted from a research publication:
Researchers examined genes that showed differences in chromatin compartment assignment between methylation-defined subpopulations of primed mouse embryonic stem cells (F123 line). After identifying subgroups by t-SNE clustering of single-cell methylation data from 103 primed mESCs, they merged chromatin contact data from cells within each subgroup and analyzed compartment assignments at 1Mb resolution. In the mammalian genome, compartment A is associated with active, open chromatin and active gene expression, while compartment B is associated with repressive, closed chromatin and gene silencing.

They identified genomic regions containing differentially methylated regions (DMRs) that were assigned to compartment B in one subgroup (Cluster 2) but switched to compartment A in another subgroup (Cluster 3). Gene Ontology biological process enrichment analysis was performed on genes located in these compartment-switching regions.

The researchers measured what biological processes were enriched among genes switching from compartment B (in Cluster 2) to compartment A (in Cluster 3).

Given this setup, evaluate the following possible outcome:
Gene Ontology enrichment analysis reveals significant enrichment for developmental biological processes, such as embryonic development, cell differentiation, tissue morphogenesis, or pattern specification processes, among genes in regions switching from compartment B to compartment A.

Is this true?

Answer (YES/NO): YES